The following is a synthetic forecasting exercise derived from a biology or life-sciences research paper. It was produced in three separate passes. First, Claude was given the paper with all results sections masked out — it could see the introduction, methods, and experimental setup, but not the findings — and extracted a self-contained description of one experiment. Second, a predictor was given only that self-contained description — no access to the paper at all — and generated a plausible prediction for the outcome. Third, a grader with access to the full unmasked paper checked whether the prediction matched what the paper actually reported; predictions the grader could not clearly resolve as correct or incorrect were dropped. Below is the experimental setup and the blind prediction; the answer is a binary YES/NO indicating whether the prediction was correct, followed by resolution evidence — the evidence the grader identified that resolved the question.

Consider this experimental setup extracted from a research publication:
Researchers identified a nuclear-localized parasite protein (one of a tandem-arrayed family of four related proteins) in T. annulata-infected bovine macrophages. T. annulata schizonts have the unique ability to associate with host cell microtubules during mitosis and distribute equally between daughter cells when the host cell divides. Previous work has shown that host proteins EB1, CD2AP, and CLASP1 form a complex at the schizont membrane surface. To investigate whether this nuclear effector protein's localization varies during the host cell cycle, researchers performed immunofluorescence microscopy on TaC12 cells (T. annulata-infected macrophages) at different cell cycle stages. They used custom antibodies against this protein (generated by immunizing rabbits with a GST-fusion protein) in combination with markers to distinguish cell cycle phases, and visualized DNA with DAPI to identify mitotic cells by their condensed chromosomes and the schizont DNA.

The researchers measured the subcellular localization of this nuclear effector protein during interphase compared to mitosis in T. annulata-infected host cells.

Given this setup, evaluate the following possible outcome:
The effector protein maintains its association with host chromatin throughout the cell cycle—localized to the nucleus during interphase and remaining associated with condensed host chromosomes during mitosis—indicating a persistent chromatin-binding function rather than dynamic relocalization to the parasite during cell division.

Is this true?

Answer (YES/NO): NO